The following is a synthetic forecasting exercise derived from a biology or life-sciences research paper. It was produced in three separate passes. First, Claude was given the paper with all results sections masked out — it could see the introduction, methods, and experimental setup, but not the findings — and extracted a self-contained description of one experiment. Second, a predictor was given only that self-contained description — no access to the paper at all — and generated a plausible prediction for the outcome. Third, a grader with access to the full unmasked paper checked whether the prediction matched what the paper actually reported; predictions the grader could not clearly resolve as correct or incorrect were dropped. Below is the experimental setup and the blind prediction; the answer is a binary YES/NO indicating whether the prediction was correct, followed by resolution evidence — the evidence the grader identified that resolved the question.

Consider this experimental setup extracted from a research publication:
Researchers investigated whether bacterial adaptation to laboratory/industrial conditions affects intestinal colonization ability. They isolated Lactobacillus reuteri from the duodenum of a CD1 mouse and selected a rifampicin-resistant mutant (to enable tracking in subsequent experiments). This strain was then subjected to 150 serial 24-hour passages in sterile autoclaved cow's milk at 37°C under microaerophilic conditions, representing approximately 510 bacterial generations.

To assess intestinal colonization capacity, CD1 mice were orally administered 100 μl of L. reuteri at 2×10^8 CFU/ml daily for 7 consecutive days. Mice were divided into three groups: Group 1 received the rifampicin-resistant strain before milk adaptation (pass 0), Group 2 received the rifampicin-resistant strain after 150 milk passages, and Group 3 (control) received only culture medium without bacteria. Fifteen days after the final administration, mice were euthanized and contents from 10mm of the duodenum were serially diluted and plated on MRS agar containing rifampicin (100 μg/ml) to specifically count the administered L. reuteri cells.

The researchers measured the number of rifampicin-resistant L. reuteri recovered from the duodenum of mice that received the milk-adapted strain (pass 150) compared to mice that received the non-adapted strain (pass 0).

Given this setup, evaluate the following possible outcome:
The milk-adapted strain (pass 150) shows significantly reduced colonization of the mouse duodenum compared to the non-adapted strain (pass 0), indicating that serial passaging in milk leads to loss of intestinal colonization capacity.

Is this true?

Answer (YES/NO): YES